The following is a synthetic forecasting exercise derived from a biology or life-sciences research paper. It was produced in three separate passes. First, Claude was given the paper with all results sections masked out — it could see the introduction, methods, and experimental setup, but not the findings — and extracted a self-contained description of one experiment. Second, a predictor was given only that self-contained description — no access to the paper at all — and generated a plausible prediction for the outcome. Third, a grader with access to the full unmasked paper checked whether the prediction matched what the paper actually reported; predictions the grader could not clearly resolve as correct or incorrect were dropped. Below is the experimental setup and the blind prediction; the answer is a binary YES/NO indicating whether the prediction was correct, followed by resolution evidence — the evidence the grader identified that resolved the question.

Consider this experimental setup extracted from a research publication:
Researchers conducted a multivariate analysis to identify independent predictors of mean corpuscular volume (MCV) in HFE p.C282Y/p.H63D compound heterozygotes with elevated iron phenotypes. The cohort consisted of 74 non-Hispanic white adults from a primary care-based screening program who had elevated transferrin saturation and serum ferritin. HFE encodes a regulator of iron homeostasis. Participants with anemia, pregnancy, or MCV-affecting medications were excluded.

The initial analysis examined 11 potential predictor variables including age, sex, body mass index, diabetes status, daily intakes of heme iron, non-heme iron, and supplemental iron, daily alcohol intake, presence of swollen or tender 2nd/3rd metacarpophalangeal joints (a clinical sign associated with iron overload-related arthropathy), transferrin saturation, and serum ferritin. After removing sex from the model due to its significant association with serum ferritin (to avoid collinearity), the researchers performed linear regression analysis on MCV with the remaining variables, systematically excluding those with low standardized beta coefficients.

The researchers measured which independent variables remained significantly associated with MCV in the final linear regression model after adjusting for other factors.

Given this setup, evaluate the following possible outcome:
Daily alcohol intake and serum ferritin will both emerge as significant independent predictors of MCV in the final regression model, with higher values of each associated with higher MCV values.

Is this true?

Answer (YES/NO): NO